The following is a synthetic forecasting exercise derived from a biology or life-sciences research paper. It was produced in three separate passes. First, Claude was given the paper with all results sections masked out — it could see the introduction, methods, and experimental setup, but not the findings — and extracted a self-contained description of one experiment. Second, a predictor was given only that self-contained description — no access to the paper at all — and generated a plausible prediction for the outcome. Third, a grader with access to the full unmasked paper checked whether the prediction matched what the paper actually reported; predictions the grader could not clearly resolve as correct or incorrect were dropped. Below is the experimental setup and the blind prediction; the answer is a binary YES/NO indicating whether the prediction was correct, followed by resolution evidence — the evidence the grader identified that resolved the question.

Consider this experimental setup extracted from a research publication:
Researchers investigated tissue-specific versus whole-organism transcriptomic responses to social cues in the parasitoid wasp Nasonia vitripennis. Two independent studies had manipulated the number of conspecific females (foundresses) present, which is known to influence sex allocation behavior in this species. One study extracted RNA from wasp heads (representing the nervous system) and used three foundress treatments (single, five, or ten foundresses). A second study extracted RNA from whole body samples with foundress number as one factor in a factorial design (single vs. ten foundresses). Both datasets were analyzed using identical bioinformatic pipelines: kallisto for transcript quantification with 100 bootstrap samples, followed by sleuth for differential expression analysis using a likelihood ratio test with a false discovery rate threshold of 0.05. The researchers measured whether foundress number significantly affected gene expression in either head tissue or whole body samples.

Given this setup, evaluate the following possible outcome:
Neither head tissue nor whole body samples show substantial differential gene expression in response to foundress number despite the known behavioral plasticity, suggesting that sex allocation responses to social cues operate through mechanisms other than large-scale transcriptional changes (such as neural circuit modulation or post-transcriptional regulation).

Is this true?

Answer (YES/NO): YES